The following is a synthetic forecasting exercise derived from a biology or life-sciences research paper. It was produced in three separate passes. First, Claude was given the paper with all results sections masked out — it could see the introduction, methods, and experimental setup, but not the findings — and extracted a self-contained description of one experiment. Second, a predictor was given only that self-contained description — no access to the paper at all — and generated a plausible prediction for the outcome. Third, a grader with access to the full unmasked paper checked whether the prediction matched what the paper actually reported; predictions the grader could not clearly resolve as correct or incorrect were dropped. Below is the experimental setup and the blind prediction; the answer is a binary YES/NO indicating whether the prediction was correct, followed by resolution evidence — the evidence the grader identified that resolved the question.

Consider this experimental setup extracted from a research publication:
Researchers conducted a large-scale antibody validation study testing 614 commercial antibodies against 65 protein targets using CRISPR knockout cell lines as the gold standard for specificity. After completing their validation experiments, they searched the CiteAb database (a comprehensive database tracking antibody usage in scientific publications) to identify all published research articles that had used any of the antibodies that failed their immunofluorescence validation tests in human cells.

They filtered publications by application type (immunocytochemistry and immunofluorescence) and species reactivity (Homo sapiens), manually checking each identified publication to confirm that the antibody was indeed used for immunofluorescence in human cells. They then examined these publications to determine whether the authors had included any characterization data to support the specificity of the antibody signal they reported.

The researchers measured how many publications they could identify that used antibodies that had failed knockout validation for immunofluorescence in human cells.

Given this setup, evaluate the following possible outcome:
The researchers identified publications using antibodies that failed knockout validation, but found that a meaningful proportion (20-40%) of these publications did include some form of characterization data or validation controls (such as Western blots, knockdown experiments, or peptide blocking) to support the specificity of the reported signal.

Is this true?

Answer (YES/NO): NO